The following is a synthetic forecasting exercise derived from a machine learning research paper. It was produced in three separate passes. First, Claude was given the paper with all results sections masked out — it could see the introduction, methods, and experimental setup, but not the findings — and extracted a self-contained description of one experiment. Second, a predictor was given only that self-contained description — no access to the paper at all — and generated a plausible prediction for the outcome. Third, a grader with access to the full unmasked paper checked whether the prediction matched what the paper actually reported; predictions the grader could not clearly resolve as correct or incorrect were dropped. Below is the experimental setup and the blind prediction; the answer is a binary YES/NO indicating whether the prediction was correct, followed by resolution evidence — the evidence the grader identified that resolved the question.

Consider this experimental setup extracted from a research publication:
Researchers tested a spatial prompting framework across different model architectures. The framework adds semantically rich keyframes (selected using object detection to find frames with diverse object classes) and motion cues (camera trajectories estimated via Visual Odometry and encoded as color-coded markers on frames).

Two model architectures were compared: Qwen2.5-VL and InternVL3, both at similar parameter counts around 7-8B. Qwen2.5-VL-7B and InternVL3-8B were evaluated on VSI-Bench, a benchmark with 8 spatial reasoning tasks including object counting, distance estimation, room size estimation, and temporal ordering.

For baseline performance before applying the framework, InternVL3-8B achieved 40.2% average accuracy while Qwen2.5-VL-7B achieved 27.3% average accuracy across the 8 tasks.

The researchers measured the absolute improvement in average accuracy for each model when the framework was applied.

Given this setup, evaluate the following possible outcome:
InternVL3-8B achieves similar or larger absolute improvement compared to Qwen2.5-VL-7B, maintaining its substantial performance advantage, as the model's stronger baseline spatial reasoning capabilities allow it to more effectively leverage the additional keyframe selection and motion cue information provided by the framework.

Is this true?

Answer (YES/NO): YES